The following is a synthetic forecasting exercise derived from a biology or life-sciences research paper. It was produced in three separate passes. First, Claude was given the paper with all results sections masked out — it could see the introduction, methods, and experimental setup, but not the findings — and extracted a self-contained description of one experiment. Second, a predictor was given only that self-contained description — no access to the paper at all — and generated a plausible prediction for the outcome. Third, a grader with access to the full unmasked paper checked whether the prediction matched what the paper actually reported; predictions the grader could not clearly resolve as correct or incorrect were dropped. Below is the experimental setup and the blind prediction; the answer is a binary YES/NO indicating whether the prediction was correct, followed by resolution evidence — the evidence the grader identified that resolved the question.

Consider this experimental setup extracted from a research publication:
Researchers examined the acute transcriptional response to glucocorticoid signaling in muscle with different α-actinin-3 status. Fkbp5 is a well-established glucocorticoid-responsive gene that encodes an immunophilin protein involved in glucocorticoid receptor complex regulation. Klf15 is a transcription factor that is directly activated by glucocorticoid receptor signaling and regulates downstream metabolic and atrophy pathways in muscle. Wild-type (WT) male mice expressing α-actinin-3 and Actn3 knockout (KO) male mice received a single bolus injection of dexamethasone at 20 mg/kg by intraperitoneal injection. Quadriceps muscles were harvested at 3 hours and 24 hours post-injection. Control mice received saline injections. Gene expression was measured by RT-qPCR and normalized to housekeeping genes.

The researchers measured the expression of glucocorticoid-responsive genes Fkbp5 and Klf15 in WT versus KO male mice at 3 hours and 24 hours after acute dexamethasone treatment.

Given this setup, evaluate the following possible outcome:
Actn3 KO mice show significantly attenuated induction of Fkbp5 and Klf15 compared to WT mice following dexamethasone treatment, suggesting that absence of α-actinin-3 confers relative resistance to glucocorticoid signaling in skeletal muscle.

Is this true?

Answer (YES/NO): NO